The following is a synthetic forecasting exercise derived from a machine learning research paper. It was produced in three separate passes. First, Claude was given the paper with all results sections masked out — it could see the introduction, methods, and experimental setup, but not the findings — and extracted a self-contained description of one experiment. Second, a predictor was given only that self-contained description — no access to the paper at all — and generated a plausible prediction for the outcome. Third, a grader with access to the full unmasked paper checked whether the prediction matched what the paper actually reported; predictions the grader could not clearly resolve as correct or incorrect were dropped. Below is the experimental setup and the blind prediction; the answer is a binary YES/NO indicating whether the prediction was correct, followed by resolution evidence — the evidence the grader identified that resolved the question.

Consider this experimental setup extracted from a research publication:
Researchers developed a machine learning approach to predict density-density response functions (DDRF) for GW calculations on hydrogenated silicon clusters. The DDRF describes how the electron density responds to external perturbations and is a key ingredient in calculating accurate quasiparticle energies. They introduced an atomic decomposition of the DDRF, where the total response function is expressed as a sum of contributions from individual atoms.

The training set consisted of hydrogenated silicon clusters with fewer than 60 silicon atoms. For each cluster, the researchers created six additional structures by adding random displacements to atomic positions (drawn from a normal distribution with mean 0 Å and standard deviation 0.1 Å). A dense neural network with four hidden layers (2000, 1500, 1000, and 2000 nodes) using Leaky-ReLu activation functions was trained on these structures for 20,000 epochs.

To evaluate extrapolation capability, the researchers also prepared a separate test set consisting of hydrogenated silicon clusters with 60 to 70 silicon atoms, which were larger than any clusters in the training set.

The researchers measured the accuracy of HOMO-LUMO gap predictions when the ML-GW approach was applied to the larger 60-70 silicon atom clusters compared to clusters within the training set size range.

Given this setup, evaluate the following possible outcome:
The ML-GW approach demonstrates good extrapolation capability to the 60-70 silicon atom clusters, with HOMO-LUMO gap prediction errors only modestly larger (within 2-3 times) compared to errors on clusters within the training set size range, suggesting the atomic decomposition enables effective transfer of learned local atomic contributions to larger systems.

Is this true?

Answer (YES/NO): YES